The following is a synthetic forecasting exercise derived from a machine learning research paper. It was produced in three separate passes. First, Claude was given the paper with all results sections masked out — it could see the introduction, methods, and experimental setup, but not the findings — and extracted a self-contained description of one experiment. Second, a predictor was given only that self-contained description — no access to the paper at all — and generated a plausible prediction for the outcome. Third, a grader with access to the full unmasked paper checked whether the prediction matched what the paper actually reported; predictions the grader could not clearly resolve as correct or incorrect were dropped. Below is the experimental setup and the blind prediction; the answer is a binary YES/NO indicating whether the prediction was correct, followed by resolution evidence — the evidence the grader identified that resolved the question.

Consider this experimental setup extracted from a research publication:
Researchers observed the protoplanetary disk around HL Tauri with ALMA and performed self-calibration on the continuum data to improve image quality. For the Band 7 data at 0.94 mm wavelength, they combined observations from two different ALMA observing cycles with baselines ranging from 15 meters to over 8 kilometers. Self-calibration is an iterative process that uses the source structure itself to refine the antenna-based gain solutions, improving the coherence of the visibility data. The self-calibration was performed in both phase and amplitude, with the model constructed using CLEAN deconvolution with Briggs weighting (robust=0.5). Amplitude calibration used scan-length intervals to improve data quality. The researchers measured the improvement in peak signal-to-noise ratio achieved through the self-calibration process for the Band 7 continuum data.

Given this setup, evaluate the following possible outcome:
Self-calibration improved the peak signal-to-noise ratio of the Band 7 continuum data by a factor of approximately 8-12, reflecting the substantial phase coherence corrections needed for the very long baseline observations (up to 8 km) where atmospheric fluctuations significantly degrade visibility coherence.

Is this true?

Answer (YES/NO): NO